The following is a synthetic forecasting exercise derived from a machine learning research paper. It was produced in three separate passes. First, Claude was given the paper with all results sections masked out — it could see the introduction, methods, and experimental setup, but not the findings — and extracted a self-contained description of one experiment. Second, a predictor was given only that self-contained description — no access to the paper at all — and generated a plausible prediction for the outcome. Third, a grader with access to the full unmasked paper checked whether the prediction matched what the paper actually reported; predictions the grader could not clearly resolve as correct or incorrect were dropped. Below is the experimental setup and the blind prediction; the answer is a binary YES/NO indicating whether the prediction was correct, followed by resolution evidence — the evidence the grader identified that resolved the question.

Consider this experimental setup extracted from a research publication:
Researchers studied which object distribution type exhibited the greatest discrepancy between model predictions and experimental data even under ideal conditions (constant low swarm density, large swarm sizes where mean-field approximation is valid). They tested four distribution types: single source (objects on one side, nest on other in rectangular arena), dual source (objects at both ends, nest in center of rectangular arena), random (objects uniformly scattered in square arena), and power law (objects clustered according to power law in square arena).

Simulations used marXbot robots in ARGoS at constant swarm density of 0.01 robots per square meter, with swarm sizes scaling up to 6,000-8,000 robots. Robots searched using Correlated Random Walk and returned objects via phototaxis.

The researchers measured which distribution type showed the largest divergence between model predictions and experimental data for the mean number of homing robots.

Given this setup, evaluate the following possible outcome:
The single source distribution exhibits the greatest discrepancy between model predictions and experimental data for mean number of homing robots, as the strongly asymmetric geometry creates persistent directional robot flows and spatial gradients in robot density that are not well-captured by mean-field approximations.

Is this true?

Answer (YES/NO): NO